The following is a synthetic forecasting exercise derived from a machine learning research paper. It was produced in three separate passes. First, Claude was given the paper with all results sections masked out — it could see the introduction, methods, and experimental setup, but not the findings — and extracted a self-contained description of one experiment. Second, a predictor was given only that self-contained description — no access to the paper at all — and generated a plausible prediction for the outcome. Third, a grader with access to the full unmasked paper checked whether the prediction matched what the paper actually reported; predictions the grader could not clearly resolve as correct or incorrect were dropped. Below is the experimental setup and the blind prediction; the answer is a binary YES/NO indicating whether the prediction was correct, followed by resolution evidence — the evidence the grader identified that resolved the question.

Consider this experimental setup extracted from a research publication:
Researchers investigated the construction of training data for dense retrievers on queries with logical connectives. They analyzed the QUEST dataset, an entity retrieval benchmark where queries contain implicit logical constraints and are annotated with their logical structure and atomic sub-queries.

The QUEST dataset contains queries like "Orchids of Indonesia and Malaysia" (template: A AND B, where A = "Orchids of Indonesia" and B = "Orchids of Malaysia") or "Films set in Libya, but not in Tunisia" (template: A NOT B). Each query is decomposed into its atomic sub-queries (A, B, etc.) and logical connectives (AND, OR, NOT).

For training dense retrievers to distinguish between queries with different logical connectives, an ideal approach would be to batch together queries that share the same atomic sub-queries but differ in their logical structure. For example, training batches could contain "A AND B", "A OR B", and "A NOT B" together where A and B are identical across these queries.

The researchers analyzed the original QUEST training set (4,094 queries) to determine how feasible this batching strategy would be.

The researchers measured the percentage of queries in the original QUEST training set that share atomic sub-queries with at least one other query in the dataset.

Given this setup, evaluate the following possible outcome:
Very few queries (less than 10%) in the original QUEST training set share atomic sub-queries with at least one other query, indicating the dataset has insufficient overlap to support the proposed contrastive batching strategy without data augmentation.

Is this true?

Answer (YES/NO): YES